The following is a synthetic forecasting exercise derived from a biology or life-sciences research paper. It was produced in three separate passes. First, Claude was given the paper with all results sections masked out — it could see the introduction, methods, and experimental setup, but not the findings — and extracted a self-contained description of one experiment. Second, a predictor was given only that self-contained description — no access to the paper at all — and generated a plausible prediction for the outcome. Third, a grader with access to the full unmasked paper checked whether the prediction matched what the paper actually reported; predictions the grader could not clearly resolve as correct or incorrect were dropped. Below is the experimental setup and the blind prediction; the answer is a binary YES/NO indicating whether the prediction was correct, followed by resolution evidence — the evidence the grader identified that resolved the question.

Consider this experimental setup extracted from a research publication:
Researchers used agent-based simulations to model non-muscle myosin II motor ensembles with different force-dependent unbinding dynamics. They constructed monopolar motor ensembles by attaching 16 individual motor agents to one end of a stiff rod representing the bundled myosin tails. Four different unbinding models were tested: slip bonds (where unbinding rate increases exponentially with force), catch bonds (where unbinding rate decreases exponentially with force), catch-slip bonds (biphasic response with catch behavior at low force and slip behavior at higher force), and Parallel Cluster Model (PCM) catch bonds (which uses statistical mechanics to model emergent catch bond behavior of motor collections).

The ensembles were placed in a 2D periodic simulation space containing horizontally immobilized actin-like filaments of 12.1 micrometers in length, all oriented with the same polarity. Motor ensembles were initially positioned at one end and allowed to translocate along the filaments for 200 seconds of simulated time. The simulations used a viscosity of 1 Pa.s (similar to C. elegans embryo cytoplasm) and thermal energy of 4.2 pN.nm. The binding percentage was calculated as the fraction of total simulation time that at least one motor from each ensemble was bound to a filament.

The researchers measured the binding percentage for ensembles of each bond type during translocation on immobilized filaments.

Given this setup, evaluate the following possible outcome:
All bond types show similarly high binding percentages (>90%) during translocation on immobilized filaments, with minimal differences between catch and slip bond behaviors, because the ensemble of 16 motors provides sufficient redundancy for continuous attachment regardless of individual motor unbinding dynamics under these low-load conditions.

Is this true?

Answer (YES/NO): NO